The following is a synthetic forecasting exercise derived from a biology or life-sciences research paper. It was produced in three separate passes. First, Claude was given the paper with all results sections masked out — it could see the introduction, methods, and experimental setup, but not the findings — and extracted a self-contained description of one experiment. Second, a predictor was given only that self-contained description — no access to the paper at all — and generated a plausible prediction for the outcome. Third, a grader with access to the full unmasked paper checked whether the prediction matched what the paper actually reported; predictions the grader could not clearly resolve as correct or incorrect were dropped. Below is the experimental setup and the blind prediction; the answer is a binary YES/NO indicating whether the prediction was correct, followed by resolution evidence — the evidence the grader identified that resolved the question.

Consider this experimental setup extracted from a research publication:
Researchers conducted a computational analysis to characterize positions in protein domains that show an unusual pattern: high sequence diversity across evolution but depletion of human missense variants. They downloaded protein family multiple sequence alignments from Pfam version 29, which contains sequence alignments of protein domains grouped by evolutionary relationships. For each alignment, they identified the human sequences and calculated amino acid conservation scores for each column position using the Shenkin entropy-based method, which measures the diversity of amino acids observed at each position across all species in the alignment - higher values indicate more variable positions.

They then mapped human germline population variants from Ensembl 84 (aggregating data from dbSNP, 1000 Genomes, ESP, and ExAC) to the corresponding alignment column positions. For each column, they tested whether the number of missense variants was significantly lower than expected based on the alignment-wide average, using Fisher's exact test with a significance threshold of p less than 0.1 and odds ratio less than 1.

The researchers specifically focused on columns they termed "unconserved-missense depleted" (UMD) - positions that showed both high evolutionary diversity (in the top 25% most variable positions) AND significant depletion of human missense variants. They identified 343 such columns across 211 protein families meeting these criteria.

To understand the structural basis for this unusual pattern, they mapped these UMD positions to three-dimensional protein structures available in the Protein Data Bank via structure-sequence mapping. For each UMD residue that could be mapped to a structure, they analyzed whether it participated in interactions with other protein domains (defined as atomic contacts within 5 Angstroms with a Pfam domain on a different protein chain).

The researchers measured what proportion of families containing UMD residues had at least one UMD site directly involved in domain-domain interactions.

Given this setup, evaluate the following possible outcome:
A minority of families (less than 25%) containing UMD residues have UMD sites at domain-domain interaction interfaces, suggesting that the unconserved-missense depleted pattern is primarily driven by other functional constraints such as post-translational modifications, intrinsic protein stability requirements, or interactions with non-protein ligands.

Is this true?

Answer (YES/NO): NO